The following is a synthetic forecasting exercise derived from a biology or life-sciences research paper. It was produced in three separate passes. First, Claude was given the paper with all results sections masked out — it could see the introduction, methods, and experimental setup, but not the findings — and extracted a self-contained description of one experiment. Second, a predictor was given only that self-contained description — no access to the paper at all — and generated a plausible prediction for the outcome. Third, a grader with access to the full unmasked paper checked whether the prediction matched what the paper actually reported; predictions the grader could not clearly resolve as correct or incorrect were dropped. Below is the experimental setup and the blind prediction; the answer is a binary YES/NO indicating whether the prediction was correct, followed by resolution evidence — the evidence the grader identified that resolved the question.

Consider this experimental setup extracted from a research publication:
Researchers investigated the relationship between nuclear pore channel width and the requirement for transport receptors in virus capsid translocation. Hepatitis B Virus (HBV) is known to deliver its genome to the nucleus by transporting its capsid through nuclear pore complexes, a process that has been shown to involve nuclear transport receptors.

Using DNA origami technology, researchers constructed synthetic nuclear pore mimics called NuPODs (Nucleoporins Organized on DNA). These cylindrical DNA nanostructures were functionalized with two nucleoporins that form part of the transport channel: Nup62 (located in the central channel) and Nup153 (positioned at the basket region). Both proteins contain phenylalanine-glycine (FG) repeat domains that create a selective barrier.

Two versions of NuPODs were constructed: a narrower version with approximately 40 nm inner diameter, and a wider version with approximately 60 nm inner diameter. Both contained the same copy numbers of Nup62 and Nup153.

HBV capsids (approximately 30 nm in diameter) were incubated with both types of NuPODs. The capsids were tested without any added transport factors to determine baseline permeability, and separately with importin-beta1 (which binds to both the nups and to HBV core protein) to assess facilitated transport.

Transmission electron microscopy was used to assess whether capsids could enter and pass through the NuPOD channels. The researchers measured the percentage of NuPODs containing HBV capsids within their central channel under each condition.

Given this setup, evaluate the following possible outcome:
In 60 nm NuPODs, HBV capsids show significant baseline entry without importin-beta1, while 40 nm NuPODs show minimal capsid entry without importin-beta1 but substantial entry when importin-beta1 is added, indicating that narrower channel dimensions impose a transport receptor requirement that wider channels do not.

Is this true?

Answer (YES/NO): YES